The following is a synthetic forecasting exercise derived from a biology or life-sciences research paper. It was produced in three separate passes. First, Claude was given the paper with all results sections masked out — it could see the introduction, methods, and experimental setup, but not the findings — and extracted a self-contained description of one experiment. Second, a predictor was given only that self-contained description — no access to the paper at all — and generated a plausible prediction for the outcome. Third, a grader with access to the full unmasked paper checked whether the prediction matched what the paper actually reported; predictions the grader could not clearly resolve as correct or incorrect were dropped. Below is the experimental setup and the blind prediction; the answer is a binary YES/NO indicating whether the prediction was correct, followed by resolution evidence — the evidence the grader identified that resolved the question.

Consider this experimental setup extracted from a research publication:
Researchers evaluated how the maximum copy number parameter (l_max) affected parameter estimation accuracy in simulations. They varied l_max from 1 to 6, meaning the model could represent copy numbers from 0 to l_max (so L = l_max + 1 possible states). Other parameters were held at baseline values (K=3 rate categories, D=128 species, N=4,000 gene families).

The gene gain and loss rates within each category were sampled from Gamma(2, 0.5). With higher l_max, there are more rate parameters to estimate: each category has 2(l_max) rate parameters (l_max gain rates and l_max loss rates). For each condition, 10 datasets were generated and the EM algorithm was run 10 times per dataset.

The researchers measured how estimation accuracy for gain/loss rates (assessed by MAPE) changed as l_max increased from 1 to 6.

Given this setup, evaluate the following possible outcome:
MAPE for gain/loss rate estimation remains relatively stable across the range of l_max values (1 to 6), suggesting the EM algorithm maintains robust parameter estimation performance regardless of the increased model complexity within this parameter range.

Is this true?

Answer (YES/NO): NO